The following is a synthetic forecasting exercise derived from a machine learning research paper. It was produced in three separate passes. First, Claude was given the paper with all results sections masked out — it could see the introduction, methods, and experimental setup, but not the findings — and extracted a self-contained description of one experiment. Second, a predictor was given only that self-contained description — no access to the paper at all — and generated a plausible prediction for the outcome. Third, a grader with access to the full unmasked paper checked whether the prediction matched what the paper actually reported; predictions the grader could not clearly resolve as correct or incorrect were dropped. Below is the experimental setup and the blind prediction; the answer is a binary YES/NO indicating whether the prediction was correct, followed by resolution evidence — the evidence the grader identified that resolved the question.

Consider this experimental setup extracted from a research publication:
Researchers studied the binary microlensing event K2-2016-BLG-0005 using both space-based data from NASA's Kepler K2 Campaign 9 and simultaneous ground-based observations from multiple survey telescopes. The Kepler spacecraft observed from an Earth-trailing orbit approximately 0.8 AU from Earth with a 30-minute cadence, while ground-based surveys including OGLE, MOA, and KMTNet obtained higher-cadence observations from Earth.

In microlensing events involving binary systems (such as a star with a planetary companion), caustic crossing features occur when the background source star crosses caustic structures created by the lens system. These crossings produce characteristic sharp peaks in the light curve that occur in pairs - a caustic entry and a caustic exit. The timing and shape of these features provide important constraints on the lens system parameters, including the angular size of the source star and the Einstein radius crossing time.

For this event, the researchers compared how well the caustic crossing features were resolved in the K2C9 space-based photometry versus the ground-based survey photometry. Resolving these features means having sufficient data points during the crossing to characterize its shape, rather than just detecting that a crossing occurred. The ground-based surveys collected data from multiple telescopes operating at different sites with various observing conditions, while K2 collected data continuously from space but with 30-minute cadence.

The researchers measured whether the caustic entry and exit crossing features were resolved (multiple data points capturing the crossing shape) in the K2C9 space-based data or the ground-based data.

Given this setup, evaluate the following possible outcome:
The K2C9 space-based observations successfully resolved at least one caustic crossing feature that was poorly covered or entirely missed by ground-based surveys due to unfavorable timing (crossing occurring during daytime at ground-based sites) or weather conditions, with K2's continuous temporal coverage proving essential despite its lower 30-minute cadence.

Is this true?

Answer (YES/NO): NO